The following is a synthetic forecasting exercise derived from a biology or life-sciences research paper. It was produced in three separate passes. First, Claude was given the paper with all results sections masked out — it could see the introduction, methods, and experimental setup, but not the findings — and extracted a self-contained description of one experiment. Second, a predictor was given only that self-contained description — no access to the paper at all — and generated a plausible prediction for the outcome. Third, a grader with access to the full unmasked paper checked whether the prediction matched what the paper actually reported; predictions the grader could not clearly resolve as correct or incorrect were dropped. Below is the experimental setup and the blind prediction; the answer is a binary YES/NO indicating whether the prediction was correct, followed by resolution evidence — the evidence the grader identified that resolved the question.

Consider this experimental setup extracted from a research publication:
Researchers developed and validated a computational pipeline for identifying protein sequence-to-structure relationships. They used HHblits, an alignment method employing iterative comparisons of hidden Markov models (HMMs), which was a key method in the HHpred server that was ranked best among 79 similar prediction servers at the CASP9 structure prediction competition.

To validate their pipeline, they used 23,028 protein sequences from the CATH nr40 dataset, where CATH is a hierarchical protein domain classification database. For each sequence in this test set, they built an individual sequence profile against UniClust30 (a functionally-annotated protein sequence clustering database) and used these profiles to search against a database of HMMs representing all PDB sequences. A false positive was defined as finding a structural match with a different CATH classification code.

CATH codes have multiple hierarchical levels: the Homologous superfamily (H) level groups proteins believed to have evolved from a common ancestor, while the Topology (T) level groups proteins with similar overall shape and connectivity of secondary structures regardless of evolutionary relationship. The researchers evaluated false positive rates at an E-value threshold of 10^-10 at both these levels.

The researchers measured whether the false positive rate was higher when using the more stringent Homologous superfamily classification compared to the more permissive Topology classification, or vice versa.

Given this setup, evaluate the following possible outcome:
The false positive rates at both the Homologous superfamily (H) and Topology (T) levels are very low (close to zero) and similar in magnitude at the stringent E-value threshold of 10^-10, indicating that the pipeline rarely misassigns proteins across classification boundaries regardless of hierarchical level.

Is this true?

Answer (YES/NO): NO